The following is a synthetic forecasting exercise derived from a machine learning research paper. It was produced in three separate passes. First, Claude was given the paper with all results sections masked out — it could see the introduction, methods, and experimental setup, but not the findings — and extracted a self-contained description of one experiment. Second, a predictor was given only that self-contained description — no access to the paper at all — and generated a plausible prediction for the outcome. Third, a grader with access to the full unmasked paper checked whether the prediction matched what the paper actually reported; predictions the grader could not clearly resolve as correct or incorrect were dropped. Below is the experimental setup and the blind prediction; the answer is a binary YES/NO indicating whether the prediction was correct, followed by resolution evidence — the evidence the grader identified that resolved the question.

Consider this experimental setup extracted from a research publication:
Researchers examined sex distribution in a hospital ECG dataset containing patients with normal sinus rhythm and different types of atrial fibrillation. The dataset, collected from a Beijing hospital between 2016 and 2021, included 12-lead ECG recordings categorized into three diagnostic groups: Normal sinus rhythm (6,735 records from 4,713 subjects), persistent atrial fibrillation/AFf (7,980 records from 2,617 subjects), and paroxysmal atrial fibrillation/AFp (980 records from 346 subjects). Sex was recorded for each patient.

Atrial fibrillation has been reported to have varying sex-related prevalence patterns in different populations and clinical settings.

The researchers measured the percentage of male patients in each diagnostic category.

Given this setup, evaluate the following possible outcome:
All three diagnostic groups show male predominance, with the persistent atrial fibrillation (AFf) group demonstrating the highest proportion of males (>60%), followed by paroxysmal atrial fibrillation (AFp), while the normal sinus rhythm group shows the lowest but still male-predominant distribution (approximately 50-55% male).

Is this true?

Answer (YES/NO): NO